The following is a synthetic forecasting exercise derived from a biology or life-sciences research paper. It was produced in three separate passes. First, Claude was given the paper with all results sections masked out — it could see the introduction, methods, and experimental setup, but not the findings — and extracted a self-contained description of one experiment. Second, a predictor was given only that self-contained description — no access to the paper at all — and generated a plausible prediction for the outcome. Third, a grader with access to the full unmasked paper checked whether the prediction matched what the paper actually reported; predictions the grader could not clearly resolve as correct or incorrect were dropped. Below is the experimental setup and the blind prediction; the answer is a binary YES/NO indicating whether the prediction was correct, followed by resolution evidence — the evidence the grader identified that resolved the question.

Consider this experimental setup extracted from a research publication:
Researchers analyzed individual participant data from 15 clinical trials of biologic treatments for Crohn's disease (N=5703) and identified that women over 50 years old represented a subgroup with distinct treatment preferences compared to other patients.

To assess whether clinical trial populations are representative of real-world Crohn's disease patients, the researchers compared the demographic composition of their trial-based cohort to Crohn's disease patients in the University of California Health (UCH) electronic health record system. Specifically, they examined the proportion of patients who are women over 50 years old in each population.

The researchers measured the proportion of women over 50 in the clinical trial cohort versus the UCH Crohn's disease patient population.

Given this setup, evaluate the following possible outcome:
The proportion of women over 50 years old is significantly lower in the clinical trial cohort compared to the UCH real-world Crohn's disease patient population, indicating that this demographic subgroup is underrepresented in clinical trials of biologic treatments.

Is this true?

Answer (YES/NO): YES